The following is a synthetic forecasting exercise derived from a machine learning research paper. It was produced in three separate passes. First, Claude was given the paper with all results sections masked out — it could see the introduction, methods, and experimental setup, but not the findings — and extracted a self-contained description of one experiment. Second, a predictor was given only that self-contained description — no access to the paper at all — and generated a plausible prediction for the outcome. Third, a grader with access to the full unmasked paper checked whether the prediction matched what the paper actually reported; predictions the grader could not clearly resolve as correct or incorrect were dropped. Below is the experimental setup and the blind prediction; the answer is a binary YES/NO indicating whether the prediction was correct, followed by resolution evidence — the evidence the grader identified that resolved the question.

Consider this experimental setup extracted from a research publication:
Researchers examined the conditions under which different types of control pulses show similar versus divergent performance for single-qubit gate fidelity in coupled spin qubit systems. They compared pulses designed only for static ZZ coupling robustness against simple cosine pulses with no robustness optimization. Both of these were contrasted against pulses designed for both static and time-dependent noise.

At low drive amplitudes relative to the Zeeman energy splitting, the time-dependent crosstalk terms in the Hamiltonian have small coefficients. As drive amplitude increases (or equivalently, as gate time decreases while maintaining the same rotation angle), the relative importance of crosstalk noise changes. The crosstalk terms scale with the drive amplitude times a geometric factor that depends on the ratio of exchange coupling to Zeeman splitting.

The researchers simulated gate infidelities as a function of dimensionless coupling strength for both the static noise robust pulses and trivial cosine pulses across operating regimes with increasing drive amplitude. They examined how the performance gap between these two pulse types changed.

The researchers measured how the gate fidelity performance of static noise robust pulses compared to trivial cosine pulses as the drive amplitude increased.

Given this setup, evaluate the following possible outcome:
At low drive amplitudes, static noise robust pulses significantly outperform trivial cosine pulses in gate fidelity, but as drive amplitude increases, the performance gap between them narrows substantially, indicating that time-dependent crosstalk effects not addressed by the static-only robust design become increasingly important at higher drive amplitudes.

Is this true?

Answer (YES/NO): YES